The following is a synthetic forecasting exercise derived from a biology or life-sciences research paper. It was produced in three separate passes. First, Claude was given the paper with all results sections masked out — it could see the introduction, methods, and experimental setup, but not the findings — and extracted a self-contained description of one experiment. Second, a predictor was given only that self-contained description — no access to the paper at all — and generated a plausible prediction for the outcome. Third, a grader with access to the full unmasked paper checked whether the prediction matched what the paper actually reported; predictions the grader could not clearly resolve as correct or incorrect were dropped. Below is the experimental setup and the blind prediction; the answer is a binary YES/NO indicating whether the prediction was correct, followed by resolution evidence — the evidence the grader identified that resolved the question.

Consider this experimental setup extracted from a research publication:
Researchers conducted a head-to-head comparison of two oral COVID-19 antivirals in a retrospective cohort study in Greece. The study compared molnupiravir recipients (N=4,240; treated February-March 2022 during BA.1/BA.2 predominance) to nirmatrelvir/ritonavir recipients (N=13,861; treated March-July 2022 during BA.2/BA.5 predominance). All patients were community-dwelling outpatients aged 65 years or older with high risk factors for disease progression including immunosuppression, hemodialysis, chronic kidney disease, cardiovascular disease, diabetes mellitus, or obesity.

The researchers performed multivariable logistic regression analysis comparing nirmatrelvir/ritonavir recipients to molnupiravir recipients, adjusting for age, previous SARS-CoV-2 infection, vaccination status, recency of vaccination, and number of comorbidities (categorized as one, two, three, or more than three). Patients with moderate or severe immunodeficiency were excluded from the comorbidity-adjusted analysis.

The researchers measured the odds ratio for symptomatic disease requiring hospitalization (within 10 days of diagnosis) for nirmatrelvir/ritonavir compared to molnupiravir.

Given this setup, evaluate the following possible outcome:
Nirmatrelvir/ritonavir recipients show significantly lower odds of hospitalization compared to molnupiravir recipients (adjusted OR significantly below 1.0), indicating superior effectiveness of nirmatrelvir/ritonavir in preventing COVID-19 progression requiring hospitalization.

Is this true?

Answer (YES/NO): YES